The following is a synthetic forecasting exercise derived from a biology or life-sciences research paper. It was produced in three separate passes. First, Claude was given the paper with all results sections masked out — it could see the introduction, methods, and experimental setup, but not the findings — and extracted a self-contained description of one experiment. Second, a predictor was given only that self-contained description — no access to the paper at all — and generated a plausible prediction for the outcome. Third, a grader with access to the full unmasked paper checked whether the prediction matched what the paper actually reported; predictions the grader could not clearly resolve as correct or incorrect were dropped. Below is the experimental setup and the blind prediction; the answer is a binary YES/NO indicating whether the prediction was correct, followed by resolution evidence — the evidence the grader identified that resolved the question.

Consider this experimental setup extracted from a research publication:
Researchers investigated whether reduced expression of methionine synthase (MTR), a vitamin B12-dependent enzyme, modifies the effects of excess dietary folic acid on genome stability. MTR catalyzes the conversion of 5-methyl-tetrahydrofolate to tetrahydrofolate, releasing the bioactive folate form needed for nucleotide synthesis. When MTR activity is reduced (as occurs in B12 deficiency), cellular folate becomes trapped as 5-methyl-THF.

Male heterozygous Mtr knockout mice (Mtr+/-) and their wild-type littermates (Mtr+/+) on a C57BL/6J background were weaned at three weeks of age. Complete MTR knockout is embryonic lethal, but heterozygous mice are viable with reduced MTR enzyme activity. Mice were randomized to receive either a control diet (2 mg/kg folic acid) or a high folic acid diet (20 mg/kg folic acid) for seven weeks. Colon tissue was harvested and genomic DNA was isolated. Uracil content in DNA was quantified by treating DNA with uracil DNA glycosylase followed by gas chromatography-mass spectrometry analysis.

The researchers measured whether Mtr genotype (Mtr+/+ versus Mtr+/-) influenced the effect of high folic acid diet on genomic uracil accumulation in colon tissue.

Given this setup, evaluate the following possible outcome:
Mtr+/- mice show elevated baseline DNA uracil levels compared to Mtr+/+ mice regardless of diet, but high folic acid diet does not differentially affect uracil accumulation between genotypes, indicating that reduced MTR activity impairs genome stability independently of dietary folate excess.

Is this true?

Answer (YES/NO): NO